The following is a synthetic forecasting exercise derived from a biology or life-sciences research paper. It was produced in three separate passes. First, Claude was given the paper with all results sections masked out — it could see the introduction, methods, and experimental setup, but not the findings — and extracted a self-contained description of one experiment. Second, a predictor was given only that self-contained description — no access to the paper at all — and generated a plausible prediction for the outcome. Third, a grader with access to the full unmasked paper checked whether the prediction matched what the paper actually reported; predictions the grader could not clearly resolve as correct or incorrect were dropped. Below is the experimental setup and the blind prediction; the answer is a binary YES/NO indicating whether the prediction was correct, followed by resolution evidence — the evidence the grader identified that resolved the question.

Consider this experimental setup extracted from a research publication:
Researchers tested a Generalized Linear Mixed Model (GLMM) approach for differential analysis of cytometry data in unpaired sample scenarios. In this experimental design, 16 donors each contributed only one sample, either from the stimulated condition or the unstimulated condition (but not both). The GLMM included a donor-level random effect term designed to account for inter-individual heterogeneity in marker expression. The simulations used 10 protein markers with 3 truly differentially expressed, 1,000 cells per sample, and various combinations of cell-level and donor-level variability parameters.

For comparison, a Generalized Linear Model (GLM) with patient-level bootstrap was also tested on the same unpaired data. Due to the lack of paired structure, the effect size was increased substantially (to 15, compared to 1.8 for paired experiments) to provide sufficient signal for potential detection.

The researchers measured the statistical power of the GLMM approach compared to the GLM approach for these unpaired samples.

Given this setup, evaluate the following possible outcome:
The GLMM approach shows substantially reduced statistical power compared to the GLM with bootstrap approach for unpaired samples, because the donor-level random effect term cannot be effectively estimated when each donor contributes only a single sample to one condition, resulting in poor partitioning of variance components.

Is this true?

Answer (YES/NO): YES